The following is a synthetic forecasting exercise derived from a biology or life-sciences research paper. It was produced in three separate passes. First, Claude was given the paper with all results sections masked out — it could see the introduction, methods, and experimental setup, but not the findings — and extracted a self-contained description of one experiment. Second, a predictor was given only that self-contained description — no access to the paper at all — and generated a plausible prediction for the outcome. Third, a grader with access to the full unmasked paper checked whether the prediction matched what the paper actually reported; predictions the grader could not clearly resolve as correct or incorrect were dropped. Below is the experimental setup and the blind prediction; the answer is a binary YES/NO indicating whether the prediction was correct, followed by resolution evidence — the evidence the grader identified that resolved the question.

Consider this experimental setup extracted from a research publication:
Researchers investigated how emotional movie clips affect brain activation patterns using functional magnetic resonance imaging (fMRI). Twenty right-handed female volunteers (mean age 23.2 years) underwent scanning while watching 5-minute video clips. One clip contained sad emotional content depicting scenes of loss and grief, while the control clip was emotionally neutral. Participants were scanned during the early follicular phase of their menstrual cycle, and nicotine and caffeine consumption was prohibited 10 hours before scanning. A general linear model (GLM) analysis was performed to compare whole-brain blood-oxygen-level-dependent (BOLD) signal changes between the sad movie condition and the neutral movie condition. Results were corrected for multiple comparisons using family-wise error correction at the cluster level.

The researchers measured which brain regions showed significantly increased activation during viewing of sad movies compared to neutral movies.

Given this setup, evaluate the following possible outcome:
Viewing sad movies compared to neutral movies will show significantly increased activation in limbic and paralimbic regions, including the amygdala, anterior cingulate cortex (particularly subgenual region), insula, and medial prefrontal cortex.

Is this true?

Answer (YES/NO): NO